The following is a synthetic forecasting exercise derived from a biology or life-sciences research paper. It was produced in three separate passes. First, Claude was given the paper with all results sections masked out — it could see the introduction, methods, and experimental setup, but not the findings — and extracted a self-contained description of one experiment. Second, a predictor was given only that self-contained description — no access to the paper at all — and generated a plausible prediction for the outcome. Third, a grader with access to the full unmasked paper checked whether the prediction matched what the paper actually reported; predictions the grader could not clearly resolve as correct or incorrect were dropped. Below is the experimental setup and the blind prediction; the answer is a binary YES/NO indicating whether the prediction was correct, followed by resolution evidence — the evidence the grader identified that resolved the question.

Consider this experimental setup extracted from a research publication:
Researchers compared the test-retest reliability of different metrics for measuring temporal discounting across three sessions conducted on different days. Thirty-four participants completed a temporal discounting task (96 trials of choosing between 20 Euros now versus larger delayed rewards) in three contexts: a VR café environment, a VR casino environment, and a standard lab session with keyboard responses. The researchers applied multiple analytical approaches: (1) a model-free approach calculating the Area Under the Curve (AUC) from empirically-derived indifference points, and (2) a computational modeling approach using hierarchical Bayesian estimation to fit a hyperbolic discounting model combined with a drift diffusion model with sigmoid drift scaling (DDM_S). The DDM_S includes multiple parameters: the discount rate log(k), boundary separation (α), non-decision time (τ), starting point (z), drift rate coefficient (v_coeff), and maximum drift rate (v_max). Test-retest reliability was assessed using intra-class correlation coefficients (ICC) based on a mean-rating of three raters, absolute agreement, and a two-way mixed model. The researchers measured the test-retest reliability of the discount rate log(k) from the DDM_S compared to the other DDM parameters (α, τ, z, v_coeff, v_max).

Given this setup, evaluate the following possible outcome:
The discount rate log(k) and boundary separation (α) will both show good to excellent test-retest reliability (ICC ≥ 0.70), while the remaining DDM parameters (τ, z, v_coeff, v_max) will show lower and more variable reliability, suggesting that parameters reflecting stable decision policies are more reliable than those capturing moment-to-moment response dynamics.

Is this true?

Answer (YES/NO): NO